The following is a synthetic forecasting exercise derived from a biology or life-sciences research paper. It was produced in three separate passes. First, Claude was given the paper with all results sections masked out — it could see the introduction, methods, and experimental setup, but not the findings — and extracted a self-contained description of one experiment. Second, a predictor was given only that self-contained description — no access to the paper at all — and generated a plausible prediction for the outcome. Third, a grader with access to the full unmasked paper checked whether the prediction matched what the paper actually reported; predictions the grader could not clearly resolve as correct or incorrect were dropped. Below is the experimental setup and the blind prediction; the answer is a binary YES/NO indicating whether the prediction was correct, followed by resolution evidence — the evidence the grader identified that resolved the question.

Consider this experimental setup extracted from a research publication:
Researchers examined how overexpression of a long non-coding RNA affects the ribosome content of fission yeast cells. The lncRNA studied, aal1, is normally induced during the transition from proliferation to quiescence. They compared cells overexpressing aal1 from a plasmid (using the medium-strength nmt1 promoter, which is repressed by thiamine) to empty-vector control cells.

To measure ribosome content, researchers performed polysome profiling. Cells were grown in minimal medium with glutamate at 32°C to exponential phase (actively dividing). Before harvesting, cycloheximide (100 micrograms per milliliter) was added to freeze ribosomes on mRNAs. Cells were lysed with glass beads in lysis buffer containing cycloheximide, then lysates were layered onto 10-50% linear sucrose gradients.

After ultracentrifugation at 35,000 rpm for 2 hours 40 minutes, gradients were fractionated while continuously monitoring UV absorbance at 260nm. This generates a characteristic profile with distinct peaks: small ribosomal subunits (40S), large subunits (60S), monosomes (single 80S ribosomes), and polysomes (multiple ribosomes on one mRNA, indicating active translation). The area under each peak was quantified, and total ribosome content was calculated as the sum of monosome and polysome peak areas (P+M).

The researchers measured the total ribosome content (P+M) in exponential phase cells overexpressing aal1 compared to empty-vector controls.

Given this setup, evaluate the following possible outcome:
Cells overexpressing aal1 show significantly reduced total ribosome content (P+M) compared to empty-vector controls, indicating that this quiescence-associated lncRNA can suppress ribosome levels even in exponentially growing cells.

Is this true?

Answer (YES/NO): YES